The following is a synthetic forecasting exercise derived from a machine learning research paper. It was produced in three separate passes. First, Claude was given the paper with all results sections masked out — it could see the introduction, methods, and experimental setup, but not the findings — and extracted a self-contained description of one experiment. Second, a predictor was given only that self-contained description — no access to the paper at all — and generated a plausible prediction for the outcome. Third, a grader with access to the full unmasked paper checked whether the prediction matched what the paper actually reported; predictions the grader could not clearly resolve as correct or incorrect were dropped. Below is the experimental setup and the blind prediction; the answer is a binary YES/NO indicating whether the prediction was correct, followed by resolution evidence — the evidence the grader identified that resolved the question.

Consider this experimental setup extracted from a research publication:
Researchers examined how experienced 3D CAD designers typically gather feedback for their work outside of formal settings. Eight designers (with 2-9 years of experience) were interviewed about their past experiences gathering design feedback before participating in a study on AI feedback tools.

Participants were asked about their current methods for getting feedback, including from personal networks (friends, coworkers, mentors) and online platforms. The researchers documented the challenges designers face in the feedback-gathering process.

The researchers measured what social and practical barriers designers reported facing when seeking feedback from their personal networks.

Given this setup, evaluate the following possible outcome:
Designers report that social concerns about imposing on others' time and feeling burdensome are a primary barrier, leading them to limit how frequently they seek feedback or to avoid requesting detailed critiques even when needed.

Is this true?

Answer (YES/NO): YES